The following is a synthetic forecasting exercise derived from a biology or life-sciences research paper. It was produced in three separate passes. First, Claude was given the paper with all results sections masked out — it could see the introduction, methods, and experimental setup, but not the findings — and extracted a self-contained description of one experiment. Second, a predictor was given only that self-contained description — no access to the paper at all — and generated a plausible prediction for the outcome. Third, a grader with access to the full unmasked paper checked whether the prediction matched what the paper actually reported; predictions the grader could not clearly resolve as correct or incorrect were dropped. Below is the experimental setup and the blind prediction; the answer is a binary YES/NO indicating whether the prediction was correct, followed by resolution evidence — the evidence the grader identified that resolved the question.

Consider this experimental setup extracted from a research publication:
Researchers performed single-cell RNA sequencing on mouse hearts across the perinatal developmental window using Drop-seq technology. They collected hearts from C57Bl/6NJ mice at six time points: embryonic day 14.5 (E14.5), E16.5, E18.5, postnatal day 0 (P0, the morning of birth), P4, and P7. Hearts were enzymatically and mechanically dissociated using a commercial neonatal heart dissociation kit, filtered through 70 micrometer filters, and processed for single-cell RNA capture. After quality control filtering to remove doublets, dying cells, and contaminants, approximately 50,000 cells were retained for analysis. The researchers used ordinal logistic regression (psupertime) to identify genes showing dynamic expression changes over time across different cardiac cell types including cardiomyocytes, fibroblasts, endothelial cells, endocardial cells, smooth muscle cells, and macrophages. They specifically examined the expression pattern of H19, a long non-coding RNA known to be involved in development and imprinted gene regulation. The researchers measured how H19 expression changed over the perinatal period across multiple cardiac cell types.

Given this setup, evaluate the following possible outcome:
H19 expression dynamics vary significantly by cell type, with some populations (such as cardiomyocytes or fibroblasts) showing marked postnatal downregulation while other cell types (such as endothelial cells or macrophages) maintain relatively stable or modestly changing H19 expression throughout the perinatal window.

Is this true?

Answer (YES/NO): NO